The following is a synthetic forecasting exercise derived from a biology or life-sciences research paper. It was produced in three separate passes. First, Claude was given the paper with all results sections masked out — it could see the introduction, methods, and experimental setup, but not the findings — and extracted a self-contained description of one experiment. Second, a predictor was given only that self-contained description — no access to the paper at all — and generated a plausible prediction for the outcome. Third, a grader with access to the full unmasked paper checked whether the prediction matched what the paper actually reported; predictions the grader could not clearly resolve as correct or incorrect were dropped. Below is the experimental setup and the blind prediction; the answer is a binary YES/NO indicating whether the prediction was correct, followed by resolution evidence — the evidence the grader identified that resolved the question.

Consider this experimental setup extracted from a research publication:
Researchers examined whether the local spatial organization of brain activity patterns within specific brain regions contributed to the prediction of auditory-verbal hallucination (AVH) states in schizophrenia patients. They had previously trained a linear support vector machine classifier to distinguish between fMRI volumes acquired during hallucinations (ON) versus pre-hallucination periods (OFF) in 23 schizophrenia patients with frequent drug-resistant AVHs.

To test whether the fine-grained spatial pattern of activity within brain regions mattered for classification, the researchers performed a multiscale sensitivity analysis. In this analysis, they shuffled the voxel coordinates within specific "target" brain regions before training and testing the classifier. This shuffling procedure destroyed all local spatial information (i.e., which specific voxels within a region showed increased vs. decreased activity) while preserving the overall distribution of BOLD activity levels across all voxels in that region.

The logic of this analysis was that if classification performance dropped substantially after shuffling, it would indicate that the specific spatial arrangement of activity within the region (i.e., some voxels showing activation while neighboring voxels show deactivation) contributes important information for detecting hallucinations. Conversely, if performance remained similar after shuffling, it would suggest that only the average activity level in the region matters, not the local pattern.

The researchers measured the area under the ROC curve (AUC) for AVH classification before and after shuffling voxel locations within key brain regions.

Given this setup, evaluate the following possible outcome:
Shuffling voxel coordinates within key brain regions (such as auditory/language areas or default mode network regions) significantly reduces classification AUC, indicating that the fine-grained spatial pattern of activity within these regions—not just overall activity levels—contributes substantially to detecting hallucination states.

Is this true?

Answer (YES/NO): YES